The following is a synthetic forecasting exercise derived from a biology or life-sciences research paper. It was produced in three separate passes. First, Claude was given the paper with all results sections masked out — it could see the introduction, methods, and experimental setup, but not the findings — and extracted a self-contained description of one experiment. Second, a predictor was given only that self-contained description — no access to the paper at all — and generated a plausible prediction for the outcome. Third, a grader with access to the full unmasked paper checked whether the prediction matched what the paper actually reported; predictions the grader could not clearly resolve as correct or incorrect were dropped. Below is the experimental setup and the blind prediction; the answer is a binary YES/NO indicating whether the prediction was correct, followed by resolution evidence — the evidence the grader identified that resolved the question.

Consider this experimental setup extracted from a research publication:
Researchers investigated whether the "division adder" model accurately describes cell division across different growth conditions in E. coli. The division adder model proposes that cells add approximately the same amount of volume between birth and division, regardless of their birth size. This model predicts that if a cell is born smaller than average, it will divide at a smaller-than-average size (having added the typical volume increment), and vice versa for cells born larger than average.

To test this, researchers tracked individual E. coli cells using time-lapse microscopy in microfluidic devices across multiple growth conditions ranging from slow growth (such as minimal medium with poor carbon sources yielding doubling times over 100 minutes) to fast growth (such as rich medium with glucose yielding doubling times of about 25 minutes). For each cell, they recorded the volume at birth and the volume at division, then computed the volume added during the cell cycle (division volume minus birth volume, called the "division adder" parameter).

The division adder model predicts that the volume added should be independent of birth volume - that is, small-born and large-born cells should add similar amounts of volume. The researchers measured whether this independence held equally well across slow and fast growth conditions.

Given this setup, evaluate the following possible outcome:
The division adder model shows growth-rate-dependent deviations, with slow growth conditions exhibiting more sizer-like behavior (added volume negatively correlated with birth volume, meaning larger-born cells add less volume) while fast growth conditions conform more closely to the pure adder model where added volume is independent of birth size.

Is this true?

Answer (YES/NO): NO